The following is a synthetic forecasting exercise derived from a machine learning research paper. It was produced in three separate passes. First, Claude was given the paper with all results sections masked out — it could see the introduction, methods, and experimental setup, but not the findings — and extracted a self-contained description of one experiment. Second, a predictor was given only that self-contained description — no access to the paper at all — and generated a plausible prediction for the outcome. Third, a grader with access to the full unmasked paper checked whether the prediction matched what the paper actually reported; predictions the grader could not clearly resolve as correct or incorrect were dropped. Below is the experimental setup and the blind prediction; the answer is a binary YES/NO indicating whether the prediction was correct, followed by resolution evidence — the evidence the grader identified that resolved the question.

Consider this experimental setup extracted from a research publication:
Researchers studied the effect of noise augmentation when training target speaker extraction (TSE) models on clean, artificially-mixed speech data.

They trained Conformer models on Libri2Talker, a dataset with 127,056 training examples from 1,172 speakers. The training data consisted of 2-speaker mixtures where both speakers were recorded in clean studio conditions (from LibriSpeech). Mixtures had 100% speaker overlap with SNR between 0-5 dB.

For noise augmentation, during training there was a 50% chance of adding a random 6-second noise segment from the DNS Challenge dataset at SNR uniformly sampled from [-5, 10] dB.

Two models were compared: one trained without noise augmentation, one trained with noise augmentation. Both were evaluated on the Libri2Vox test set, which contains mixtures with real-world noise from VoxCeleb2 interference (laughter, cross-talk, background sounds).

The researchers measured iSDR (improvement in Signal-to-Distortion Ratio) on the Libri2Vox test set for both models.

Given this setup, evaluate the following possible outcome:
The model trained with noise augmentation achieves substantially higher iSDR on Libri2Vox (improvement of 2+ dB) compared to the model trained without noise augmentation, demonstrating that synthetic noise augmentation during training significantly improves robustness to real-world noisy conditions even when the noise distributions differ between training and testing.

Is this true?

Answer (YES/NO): NO